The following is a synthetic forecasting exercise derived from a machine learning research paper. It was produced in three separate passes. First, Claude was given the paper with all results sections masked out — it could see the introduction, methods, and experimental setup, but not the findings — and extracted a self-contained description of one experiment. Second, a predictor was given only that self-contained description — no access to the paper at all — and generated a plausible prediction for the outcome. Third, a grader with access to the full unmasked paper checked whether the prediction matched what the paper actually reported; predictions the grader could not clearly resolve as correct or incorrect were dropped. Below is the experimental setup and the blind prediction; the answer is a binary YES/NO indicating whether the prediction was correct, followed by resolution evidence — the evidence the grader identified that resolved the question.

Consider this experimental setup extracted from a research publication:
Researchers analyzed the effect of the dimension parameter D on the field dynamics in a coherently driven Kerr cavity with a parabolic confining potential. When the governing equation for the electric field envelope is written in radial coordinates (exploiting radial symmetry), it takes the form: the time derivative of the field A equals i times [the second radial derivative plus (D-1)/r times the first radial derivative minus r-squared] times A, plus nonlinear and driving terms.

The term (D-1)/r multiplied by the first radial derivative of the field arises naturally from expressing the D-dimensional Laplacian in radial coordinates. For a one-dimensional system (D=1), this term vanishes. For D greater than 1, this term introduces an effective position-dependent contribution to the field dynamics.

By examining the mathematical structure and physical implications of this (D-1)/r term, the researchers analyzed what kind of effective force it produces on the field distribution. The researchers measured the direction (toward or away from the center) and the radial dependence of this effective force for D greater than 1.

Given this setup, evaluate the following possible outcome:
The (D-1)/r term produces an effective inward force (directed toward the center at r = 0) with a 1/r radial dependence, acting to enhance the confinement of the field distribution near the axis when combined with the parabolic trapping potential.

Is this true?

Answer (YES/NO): YES